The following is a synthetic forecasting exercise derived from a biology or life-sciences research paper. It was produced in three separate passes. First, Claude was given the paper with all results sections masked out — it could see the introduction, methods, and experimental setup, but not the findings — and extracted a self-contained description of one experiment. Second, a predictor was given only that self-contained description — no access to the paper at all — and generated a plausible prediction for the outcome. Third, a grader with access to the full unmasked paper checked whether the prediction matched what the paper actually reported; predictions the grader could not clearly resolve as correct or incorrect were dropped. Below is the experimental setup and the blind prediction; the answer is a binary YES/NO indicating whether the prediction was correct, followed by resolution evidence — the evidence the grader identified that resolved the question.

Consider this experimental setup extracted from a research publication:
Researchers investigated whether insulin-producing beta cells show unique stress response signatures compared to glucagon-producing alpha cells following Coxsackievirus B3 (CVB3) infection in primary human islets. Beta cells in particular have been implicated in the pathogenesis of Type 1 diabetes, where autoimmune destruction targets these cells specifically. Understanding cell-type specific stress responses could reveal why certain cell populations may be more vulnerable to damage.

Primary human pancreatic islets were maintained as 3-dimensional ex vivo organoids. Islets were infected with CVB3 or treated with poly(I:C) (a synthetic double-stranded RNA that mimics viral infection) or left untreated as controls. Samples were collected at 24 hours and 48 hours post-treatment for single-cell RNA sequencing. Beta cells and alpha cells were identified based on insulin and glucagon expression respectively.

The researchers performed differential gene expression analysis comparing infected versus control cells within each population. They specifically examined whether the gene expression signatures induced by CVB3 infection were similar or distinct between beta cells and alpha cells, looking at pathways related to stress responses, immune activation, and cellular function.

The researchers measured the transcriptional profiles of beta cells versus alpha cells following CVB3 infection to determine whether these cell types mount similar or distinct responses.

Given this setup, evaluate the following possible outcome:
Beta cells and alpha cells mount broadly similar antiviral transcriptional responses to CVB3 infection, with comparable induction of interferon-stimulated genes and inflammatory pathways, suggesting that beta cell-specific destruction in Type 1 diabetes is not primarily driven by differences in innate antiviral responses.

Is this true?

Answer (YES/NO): NO